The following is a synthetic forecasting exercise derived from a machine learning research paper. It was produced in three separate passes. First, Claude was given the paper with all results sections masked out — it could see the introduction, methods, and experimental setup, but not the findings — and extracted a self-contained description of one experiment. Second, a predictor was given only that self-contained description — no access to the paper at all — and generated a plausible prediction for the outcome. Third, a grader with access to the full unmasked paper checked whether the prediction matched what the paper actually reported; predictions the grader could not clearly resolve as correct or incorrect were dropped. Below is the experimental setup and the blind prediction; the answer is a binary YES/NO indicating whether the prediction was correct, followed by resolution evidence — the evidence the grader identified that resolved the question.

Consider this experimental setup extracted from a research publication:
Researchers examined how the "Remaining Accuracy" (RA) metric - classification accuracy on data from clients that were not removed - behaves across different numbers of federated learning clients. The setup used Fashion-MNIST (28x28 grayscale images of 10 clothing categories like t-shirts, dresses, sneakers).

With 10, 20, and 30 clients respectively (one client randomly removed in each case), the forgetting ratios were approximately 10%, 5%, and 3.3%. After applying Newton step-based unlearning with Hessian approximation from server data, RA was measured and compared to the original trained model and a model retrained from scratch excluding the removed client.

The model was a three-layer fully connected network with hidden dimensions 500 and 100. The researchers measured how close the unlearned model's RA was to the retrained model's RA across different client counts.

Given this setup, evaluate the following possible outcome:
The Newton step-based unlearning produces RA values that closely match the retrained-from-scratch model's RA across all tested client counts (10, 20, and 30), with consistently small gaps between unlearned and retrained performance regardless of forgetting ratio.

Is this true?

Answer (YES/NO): YES